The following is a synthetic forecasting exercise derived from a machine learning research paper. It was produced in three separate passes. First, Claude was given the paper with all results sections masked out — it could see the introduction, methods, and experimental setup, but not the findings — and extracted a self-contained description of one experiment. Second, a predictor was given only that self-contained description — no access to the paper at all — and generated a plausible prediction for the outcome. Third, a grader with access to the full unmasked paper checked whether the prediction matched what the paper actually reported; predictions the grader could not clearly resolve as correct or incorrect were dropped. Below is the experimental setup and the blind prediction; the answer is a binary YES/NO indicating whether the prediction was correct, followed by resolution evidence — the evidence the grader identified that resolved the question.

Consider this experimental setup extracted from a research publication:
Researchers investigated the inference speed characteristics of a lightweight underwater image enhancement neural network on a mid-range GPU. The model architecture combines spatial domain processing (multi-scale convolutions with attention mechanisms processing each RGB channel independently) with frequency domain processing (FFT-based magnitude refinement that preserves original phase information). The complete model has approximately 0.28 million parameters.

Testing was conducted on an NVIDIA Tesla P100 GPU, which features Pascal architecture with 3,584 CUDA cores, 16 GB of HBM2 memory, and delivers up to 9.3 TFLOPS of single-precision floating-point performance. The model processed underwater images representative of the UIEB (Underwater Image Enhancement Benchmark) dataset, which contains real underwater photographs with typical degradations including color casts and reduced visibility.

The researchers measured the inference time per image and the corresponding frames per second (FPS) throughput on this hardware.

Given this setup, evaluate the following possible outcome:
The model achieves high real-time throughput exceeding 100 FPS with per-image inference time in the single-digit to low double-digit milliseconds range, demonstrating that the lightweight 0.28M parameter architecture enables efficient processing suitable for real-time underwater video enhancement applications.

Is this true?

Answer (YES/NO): NO